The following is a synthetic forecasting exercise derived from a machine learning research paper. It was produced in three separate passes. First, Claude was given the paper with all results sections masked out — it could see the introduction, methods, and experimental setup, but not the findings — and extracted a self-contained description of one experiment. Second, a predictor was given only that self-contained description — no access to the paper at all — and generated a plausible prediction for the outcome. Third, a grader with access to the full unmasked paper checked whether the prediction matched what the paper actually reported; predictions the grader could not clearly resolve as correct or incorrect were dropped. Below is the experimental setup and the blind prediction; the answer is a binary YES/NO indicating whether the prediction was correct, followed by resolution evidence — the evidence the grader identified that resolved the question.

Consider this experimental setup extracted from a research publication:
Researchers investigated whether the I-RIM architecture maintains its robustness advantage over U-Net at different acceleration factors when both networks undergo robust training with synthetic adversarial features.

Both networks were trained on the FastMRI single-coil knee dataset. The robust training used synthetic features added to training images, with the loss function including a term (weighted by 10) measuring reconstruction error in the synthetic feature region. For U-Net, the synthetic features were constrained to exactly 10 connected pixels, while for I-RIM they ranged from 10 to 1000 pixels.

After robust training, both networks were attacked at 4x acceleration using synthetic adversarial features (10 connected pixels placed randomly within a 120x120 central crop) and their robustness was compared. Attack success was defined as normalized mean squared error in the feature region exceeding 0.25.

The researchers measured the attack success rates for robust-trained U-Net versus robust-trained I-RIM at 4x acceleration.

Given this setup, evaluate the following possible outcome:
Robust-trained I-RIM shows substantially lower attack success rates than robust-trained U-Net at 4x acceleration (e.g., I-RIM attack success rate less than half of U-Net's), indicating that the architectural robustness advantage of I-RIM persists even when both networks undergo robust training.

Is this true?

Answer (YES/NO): YES